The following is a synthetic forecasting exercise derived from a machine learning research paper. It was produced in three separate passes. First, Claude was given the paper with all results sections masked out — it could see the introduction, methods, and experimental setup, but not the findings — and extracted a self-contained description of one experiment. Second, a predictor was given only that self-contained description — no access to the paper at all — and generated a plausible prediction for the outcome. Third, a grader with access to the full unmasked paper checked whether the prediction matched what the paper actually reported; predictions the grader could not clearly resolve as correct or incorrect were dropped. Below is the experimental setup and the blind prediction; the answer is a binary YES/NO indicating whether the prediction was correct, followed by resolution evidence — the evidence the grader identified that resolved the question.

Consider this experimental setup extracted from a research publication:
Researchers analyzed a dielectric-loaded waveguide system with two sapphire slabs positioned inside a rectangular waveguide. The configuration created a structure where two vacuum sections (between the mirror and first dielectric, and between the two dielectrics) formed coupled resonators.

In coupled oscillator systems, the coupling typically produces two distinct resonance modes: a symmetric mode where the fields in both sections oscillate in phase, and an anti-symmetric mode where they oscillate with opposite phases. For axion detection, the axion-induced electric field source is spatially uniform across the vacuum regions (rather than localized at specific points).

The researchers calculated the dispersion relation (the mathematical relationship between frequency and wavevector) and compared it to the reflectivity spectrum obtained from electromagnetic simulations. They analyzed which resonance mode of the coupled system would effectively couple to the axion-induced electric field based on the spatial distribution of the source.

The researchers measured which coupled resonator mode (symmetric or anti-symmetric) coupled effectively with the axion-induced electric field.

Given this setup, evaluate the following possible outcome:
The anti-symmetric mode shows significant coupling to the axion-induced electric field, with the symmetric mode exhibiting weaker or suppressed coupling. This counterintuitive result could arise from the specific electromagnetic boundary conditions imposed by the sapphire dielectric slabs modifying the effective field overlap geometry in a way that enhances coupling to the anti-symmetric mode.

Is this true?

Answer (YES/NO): NO